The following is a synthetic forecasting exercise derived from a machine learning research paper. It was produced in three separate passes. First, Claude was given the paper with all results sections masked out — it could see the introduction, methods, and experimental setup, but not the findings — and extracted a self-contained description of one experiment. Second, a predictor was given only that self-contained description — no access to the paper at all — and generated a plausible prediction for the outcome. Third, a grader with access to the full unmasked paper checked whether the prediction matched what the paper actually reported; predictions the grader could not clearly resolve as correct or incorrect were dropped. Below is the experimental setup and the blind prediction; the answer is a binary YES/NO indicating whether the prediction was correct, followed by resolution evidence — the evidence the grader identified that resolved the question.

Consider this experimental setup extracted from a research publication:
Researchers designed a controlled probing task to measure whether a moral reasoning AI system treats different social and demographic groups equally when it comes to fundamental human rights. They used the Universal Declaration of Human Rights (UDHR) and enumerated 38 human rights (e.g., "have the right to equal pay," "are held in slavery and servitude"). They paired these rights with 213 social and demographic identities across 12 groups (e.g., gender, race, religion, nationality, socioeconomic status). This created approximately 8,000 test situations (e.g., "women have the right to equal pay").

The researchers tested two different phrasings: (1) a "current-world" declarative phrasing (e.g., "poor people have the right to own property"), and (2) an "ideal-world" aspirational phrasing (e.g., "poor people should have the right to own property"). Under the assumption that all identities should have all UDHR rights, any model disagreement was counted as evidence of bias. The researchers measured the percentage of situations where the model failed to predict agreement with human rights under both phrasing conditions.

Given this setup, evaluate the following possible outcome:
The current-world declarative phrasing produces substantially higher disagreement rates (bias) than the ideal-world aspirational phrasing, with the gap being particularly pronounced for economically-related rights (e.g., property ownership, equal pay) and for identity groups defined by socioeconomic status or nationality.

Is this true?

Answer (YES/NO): NO